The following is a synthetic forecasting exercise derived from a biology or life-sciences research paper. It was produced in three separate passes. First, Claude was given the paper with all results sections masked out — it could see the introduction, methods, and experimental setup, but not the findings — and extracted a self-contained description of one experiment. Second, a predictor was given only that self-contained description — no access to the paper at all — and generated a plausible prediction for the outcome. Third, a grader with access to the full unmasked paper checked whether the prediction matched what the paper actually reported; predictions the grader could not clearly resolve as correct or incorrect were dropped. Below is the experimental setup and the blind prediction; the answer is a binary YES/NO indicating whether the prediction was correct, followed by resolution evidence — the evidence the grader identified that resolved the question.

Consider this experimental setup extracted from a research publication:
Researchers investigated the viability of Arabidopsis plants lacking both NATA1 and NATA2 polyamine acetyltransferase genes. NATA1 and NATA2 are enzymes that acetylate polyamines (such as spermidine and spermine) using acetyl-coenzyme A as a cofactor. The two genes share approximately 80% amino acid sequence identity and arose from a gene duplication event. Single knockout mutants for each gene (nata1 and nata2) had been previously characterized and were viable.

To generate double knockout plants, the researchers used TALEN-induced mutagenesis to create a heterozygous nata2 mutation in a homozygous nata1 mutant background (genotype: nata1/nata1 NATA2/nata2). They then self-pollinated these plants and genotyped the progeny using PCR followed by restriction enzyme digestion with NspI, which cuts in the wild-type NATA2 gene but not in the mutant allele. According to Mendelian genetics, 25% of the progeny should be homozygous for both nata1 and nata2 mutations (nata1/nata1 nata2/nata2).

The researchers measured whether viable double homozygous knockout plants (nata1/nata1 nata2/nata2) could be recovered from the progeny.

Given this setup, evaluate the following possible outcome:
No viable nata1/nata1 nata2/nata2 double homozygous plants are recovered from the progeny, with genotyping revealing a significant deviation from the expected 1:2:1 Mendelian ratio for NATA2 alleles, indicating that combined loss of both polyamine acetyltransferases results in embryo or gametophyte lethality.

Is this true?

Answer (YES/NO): NO